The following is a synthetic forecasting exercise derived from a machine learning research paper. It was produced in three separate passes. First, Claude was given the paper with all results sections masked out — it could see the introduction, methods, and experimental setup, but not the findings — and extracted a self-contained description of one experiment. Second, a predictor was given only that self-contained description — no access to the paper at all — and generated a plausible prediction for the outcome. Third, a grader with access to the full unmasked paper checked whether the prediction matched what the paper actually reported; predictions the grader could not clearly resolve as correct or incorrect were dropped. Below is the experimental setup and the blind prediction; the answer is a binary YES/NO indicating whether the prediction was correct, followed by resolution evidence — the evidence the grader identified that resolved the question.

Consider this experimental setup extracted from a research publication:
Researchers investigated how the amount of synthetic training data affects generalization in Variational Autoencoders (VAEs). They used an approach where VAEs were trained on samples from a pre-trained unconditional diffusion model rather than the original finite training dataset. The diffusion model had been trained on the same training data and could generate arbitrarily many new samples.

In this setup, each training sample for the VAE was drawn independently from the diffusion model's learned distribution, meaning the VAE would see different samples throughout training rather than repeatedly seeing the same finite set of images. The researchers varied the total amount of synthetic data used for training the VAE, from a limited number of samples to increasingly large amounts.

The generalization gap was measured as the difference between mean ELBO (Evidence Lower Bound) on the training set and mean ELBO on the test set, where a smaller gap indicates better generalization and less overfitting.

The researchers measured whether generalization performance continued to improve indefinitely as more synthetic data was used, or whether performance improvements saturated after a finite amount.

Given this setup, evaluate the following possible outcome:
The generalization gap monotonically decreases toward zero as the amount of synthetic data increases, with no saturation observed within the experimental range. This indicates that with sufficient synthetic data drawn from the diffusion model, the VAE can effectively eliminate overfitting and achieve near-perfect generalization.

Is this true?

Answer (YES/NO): NO